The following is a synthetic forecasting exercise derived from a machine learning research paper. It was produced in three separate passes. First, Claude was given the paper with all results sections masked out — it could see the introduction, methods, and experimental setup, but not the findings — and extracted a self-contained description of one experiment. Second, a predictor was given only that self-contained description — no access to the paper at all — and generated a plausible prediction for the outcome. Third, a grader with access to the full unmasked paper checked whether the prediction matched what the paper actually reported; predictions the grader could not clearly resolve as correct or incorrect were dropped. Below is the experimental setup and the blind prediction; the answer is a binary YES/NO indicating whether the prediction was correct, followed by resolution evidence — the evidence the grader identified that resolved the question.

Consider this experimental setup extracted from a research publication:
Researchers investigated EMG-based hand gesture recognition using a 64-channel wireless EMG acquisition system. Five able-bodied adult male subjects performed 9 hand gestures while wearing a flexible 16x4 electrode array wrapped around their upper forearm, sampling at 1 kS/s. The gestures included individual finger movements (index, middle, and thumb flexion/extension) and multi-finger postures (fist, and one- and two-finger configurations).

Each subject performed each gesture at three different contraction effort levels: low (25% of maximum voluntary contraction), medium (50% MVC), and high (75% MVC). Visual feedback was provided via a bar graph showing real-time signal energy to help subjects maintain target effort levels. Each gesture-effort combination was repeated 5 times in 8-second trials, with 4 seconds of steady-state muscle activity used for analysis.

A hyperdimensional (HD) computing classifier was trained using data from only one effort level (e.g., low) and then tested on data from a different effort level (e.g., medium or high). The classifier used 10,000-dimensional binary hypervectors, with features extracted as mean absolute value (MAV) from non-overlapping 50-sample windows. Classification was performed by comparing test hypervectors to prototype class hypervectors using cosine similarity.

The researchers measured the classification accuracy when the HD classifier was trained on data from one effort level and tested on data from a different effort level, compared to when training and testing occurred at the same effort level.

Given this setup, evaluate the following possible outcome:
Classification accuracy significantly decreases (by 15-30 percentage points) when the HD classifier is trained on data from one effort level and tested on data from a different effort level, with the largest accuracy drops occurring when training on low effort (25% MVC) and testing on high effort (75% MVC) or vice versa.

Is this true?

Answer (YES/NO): NO